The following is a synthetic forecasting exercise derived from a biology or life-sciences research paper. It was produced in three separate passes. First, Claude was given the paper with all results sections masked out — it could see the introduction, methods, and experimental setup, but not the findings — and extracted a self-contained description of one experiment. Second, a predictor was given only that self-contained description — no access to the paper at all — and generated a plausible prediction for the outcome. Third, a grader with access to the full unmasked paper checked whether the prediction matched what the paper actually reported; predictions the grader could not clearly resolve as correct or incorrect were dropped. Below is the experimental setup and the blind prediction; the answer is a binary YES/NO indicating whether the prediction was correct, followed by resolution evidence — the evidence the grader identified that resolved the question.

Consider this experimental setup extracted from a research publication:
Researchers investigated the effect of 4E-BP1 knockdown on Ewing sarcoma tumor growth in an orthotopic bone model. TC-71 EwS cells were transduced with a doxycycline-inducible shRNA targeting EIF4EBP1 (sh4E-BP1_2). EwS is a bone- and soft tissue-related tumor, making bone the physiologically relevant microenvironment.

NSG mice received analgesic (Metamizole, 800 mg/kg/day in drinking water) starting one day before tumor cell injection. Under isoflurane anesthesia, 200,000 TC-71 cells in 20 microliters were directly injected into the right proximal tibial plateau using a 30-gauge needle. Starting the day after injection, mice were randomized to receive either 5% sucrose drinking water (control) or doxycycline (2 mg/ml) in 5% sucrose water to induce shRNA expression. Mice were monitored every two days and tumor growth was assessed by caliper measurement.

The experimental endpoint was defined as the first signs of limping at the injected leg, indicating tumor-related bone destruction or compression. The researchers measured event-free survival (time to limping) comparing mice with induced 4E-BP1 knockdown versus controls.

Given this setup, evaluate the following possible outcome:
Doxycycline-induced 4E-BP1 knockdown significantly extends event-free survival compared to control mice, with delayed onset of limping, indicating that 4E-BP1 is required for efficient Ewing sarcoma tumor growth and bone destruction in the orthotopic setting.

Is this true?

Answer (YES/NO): YES